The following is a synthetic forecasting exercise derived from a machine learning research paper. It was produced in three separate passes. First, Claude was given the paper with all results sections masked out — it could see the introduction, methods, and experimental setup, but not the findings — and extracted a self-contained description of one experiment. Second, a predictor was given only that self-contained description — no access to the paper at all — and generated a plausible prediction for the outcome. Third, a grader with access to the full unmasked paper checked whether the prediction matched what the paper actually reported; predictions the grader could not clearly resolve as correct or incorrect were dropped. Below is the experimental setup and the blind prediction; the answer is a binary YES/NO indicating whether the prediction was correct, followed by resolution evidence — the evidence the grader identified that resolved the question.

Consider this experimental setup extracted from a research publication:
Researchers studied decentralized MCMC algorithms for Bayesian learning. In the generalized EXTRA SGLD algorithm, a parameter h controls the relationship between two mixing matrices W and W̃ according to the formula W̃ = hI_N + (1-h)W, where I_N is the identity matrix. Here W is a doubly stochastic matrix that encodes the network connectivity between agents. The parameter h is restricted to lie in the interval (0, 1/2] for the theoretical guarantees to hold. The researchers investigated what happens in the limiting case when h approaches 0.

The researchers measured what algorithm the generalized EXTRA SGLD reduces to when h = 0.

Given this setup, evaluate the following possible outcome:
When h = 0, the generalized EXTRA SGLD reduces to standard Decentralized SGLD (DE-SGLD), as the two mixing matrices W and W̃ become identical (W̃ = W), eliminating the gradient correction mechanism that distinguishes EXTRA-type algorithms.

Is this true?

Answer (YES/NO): YES